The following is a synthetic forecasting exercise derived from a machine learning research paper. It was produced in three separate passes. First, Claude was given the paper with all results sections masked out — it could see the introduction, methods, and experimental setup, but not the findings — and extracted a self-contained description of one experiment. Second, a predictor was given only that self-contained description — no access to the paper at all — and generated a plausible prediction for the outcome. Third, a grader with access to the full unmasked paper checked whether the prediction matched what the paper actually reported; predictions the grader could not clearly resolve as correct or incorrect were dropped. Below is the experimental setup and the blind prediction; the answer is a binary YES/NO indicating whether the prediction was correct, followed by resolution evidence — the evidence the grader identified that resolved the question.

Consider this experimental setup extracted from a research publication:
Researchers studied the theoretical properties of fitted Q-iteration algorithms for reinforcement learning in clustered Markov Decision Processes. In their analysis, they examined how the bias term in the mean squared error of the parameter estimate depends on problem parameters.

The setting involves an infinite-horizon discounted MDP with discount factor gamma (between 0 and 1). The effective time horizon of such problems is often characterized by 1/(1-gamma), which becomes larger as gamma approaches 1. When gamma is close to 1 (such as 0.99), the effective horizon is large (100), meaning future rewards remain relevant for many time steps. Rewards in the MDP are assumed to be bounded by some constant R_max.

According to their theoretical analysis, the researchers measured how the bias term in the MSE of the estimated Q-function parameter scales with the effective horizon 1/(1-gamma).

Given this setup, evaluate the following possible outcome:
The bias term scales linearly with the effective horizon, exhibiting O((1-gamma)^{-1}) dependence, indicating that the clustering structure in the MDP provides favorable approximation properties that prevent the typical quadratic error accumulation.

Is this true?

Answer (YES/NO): NO